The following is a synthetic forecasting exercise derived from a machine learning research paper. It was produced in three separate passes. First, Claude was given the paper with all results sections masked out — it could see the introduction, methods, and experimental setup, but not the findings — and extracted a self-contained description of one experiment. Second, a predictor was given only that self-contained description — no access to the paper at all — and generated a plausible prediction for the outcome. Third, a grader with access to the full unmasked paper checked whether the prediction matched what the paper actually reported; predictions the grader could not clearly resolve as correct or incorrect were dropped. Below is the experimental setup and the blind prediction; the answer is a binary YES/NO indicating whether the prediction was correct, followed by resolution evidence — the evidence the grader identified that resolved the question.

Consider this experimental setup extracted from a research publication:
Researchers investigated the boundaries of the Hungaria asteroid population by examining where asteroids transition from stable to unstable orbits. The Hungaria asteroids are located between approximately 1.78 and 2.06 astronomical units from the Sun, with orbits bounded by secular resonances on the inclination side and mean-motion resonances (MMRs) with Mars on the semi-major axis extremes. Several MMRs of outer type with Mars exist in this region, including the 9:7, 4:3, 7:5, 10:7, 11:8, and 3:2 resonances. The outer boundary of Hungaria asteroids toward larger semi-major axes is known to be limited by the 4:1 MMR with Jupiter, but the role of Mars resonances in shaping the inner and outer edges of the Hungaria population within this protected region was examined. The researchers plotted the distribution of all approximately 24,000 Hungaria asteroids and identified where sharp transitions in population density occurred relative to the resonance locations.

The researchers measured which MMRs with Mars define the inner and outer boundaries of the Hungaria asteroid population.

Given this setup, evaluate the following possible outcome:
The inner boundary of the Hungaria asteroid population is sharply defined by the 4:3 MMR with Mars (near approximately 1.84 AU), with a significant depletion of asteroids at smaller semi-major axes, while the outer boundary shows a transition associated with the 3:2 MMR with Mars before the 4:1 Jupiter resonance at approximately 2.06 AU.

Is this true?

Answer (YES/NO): NO